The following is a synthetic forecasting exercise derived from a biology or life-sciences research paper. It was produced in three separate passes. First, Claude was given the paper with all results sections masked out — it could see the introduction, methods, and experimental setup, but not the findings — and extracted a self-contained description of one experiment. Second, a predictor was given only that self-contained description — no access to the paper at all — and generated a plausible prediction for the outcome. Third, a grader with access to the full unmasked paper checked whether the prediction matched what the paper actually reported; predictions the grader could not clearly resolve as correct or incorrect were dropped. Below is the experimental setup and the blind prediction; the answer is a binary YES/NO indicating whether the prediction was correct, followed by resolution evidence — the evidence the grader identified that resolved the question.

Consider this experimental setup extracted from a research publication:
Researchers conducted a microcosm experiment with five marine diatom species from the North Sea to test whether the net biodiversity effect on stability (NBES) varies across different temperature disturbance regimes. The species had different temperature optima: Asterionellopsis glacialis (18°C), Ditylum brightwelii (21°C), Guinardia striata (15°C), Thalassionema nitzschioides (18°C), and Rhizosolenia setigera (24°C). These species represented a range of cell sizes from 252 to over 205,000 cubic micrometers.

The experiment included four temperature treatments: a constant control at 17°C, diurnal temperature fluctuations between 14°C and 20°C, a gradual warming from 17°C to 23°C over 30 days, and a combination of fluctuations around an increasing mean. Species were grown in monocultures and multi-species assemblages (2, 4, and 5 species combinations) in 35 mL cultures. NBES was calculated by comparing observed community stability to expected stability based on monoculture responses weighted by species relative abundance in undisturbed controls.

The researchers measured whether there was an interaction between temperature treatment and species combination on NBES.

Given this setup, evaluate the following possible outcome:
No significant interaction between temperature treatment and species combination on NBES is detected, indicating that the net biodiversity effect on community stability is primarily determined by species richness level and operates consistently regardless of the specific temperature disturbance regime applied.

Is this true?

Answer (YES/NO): NO